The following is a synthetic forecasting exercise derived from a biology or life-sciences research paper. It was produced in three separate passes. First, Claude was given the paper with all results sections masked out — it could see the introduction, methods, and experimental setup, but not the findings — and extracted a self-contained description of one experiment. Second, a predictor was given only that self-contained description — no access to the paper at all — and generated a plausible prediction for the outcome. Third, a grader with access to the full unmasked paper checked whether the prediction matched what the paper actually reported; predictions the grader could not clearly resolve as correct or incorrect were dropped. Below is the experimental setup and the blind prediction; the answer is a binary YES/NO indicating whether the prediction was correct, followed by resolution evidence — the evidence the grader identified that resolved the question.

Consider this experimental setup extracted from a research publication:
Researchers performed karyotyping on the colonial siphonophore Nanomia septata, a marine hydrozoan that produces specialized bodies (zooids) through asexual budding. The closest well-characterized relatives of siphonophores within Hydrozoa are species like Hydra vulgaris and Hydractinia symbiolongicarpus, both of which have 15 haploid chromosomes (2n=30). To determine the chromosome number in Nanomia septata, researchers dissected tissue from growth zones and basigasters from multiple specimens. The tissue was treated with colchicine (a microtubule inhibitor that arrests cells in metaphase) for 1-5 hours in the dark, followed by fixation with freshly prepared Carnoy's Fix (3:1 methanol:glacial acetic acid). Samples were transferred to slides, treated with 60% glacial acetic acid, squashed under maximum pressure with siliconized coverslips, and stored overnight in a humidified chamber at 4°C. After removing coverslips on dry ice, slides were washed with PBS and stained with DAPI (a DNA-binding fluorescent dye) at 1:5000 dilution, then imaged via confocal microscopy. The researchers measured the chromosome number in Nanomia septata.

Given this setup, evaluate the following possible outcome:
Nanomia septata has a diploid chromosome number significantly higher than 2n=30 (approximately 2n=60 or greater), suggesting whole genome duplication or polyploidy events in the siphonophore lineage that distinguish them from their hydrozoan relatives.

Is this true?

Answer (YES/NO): NO